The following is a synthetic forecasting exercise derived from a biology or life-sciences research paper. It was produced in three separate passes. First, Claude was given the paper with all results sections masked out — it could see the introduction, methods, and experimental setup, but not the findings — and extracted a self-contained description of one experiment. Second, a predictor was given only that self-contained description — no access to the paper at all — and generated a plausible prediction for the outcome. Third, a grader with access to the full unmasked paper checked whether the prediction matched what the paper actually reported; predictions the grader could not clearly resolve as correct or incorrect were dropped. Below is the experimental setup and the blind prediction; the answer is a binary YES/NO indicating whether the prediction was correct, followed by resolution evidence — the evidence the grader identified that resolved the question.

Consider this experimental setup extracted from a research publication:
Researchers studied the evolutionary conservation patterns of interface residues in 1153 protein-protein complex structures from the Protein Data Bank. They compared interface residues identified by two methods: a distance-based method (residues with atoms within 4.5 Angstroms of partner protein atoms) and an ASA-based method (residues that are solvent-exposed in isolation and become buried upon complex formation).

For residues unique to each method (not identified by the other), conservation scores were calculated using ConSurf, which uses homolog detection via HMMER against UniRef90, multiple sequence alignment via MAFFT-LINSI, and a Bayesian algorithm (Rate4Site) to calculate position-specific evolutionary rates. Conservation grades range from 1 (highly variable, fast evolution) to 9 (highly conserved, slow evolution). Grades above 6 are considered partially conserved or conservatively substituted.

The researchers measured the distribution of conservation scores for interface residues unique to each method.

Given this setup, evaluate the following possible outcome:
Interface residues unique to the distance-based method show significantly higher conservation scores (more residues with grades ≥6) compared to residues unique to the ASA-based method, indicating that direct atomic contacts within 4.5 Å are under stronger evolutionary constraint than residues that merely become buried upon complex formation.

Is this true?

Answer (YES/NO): YES